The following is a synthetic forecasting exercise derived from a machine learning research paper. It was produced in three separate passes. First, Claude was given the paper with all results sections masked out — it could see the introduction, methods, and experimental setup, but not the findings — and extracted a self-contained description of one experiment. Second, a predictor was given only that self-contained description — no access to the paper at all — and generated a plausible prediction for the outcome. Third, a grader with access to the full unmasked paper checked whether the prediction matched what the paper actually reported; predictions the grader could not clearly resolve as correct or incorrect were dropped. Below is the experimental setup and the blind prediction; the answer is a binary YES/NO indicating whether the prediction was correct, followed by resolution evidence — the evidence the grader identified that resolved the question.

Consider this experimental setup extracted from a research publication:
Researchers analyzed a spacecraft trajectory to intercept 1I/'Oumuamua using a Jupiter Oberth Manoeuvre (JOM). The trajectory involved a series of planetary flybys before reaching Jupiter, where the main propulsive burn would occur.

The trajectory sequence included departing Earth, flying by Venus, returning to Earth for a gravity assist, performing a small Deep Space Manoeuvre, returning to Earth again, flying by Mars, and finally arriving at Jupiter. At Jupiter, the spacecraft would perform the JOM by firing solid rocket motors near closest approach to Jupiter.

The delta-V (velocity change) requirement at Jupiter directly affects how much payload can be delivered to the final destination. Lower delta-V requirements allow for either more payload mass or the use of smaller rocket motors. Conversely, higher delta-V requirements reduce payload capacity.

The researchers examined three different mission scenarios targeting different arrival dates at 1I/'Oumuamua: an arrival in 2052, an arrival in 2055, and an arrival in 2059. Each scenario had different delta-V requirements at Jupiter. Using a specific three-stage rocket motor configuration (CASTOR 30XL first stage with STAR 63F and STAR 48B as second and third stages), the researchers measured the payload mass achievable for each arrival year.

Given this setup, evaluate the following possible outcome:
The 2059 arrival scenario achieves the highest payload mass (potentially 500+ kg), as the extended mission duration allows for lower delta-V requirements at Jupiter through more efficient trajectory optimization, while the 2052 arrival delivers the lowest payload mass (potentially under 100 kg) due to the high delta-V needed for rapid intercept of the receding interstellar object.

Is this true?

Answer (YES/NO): NO